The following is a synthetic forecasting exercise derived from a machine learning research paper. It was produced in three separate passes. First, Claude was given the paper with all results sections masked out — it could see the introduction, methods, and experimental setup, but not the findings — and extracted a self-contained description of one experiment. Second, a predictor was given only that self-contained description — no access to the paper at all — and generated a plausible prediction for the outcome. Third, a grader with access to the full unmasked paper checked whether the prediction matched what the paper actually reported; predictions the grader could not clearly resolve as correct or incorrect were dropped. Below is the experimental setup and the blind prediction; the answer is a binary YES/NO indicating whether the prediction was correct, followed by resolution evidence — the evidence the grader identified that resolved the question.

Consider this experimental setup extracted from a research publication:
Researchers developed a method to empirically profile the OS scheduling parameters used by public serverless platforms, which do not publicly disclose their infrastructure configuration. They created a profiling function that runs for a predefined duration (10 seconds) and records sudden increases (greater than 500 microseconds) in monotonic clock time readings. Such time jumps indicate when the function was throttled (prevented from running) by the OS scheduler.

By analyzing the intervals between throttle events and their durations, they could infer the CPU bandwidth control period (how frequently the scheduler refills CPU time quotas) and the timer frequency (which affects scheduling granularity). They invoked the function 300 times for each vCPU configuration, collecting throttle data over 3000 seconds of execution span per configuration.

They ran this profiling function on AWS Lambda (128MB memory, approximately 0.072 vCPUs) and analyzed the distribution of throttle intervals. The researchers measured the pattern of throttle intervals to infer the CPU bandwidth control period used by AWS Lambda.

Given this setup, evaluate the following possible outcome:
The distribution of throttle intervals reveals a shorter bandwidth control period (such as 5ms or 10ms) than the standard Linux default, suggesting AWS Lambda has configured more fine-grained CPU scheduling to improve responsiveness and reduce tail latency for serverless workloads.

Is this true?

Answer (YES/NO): NO